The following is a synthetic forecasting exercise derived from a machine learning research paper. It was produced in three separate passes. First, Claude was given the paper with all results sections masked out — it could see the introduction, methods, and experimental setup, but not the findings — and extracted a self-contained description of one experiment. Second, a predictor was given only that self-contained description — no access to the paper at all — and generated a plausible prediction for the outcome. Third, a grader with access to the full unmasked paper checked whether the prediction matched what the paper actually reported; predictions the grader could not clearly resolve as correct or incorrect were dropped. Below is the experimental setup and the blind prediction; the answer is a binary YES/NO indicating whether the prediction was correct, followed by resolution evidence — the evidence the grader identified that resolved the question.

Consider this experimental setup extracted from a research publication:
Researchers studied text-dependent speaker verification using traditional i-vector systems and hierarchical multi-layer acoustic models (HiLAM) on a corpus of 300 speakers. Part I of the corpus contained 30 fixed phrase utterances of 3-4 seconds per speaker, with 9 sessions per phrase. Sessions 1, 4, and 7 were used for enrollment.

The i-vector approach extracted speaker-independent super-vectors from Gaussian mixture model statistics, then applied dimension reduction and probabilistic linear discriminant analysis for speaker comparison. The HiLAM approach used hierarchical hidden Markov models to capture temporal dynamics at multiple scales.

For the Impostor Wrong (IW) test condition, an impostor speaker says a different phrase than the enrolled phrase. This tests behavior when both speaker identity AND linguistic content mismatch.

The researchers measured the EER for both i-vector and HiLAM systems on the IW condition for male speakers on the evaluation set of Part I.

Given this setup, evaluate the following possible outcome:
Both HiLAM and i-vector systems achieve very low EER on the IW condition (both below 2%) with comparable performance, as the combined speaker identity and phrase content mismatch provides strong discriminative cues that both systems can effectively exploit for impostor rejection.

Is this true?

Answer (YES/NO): YES